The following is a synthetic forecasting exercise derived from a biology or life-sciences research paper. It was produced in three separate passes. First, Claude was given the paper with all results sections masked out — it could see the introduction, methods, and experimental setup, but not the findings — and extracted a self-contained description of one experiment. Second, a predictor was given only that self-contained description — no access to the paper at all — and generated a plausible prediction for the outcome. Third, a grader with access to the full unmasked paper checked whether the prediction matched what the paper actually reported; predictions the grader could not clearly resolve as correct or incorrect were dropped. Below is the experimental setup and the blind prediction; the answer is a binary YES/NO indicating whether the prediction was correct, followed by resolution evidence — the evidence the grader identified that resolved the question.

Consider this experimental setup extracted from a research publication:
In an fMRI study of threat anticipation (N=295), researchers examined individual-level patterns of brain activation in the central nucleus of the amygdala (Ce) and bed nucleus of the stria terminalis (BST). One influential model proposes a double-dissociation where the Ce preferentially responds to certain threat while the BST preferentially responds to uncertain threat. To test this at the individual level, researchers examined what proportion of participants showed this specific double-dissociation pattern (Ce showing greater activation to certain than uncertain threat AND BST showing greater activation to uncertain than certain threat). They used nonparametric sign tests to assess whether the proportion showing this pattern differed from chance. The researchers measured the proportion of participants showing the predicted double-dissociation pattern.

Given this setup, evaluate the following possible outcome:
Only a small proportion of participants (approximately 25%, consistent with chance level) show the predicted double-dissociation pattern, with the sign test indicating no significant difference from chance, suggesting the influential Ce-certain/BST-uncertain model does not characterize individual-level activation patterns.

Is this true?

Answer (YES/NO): NO